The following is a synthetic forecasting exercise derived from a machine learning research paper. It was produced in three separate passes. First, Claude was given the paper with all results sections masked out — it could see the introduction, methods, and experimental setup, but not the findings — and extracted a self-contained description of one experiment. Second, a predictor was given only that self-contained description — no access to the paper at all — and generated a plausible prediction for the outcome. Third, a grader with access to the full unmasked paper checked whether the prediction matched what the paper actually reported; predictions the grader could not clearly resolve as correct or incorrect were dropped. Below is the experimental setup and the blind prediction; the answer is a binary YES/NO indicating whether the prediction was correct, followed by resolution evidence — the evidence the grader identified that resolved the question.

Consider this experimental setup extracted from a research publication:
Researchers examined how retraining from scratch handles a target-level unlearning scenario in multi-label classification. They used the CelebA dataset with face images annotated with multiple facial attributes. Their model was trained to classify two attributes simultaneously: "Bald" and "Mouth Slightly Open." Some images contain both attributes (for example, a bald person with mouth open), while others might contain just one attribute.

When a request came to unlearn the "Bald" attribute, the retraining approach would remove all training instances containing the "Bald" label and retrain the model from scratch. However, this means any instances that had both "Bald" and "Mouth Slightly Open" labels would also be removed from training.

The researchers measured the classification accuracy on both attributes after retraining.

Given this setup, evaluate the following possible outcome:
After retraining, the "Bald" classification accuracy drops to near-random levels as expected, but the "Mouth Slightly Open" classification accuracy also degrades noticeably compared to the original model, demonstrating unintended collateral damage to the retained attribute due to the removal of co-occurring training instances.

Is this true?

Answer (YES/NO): NO